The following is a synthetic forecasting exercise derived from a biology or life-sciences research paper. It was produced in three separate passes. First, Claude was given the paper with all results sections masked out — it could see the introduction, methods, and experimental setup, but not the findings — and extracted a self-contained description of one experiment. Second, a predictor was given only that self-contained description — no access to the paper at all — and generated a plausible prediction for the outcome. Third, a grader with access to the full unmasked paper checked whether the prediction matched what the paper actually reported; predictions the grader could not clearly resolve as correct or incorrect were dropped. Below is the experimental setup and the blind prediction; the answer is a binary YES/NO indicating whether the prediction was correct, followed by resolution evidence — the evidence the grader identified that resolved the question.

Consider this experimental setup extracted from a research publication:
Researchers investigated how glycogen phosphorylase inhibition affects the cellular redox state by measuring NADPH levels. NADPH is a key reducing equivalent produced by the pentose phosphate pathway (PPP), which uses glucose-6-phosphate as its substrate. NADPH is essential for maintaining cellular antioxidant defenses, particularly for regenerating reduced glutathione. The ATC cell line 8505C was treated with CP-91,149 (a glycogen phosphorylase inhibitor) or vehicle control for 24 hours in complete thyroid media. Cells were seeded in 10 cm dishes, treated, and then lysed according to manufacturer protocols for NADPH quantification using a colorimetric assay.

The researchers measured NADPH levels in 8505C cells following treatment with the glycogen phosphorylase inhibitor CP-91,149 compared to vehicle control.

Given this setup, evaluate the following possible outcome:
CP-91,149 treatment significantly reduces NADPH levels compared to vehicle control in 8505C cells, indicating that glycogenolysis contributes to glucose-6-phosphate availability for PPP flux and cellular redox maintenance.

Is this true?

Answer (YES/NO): YES